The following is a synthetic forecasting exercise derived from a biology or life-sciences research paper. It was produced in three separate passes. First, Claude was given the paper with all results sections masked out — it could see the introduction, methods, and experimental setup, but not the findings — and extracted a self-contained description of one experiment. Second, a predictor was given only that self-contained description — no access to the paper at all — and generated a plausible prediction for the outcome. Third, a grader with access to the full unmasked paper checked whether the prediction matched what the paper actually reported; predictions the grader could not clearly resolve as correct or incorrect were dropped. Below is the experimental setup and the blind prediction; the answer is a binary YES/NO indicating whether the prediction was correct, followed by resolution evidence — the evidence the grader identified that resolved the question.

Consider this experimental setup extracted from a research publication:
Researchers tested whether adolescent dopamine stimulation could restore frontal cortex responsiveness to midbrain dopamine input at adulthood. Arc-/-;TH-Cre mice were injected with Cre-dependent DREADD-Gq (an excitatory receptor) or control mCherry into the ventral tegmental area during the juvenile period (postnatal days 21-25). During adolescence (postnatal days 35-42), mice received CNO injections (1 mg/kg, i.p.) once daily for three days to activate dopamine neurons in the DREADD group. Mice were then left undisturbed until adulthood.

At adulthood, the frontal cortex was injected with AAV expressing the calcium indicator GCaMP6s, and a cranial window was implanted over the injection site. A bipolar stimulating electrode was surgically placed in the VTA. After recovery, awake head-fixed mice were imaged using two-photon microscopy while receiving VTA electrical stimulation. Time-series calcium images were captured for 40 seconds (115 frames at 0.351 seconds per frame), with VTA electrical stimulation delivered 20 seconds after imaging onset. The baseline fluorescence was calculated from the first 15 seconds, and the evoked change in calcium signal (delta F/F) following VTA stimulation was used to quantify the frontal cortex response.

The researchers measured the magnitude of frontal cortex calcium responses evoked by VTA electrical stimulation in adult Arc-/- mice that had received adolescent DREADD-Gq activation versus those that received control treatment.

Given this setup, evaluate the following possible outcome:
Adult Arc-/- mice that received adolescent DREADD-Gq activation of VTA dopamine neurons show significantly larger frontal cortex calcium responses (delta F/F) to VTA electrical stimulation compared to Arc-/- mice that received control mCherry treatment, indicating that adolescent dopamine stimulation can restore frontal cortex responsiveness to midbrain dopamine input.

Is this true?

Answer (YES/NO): YES